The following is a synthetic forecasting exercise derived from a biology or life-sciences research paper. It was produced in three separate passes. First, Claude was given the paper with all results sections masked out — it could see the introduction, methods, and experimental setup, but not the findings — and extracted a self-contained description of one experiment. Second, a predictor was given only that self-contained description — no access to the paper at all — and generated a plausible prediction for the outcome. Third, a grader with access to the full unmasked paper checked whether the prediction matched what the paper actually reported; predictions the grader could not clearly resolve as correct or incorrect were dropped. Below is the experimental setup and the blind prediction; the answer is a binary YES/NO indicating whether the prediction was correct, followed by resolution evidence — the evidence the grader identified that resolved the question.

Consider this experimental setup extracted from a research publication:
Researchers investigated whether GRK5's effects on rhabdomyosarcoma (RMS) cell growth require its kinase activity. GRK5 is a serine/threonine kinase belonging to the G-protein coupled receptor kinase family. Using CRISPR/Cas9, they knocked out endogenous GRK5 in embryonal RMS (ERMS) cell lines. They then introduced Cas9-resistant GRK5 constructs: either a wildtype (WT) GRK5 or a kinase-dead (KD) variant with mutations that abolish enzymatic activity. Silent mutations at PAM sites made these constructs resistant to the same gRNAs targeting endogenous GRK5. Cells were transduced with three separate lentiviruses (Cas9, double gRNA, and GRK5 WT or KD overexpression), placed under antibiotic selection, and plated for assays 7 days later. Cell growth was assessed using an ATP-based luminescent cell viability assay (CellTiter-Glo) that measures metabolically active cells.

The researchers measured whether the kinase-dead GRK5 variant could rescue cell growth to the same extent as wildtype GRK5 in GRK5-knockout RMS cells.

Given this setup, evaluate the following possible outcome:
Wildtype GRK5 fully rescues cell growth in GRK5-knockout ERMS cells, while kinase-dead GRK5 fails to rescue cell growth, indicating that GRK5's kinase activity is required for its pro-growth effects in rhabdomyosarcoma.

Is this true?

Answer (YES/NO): NO